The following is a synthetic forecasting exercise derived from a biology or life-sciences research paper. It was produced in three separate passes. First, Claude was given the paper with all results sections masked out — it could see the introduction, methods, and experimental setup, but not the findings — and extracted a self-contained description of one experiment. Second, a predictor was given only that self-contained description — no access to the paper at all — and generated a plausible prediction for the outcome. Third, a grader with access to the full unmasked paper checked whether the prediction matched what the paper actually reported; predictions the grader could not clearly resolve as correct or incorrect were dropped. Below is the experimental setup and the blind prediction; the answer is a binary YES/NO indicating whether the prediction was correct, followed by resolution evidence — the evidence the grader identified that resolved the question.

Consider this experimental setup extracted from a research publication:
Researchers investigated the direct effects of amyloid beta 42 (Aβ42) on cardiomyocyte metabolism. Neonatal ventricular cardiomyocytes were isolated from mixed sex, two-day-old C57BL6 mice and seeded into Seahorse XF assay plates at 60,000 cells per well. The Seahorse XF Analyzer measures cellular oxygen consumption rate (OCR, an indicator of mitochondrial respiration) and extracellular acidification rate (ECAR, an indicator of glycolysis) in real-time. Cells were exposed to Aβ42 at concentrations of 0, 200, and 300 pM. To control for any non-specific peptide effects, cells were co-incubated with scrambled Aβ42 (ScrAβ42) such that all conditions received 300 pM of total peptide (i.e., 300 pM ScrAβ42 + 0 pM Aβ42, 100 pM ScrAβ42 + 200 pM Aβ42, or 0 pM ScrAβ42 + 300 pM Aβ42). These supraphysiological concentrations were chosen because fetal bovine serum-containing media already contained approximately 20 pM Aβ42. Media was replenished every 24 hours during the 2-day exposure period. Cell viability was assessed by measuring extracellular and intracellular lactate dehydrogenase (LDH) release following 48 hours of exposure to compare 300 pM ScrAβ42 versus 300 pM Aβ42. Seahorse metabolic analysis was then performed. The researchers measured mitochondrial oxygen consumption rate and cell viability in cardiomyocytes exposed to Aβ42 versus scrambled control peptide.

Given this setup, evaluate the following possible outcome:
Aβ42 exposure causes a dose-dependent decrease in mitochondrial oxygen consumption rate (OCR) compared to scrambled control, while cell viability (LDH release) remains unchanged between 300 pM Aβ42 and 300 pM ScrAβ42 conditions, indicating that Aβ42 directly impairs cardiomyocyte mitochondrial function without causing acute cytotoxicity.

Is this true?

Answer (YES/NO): YES